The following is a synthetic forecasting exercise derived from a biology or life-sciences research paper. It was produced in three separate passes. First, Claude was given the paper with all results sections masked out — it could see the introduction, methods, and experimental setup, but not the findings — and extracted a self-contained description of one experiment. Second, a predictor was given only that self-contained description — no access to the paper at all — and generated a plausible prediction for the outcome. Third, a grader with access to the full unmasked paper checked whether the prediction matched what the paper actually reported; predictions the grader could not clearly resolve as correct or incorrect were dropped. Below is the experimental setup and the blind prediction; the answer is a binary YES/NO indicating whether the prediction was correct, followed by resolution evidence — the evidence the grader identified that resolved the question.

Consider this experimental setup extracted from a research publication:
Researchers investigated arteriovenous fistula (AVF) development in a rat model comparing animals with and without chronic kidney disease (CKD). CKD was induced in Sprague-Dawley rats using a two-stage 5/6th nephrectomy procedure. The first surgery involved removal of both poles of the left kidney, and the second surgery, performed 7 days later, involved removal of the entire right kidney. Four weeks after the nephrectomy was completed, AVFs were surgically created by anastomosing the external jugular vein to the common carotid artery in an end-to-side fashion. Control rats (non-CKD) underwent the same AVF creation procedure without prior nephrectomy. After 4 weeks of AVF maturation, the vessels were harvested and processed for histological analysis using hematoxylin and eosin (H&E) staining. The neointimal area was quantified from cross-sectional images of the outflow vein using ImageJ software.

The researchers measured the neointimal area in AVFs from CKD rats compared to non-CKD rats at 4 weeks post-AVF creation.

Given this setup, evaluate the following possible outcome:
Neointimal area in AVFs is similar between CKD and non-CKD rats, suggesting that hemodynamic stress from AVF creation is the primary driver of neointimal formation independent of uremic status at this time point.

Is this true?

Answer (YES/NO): NO